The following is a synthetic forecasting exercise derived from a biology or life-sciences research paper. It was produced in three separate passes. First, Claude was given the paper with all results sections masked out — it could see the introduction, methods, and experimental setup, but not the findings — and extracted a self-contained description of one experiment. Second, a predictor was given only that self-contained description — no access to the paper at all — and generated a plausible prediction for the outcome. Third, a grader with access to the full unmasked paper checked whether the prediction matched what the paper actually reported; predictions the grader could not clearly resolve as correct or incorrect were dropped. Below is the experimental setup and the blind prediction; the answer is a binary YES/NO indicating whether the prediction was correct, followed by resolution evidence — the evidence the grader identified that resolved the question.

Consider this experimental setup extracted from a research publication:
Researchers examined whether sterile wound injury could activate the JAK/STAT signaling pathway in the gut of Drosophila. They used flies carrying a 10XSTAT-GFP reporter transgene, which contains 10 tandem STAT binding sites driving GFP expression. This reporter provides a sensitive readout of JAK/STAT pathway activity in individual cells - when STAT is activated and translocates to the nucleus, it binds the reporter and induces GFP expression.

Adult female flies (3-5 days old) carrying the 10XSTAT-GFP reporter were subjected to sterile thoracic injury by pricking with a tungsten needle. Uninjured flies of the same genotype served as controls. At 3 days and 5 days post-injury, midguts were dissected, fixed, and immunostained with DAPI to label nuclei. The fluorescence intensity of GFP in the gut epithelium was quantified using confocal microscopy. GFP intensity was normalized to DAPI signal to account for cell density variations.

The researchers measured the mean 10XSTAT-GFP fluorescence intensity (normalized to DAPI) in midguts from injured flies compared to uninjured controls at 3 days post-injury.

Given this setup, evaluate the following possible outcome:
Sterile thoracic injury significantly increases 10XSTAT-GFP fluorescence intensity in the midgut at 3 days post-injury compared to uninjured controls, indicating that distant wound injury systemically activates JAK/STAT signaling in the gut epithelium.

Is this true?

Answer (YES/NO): YES